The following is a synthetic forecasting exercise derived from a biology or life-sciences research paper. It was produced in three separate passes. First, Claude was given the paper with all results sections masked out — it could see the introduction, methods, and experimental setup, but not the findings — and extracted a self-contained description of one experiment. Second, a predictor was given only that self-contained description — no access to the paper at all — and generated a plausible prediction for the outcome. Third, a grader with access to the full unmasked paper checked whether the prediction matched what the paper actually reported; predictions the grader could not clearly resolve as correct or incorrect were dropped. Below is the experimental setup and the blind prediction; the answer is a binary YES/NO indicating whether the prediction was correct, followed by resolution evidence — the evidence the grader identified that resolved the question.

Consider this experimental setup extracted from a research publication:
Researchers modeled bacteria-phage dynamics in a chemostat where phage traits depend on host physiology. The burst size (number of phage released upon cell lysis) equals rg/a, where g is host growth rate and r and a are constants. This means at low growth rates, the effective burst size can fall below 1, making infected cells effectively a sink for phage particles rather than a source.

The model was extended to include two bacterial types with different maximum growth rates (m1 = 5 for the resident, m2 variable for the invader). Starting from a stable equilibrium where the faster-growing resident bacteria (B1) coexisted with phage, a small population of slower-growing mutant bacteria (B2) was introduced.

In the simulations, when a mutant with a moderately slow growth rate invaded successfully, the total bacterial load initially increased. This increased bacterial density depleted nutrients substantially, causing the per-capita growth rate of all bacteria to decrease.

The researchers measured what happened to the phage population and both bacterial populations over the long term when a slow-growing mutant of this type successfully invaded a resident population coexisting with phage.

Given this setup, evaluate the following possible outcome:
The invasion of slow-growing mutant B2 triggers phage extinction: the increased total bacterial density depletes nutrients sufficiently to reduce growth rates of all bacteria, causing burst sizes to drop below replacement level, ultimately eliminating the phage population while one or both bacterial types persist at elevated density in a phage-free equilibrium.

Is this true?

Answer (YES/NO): YES